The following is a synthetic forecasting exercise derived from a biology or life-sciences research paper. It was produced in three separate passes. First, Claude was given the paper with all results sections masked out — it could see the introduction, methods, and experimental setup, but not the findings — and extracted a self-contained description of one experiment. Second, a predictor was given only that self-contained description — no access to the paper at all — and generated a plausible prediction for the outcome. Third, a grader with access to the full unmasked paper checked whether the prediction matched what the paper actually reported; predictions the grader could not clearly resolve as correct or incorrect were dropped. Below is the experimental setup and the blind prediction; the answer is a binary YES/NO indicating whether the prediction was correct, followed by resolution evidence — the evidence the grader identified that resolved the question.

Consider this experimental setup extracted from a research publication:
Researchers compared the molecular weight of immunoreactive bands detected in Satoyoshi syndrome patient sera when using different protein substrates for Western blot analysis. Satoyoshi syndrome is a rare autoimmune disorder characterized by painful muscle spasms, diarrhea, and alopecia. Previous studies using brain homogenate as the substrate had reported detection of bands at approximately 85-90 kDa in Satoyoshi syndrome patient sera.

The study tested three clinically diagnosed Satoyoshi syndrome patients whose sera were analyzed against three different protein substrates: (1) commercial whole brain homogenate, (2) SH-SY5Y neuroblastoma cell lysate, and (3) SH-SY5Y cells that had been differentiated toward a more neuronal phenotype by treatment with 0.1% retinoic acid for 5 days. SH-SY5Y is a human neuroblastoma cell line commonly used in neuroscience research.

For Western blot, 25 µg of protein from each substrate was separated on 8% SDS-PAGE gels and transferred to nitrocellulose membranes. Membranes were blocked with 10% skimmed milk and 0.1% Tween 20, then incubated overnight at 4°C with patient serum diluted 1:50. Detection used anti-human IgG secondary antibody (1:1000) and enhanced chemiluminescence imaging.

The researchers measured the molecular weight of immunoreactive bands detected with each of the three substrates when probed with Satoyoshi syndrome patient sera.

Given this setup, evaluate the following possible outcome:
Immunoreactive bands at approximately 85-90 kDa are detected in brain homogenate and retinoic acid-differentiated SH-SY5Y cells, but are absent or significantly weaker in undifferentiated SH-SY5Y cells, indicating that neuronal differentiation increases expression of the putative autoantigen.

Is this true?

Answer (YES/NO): NO